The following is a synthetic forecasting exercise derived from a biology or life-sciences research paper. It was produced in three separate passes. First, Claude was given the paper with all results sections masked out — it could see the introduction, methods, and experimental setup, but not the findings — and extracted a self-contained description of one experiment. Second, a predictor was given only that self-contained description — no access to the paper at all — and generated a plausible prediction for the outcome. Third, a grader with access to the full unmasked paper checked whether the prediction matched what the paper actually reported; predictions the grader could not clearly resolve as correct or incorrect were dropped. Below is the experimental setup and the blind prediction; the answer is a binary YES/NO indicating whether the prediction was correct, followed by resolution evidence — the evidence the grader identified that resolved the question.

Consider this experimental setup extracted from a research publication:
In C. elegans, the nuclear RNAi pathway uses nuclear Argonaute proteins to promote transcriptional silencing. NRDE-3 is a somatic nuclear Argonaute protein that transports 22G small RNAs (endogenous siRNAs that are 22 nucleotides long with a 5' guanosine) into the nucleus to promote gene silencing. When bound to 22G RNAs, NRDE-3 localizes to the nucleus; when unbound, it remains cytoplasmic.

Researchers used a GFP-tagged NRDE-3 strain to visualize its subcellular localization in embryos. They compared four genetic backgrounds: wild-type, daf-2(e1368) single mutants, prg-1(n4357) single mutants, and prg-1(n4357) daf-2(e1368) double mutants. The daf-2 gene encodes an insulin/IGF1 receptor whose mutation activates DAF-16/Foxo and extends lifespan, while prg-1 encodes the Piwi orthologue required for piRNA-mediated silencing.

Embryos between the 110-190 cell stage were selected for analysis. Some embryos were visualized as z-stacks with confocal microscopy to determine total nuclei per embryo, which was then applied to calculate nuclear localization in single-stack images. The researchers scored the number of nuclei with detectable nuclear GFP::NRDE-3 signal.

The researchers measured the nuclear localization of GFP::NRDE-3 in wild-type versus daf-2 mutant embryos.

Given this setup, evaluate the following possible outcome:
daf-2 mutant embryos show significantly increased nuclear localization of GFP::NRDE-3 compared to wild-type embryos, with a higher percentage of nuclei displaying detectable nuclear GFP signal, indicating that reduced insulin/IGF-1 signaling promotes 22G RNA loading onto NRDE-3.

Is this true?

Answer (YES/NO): NO